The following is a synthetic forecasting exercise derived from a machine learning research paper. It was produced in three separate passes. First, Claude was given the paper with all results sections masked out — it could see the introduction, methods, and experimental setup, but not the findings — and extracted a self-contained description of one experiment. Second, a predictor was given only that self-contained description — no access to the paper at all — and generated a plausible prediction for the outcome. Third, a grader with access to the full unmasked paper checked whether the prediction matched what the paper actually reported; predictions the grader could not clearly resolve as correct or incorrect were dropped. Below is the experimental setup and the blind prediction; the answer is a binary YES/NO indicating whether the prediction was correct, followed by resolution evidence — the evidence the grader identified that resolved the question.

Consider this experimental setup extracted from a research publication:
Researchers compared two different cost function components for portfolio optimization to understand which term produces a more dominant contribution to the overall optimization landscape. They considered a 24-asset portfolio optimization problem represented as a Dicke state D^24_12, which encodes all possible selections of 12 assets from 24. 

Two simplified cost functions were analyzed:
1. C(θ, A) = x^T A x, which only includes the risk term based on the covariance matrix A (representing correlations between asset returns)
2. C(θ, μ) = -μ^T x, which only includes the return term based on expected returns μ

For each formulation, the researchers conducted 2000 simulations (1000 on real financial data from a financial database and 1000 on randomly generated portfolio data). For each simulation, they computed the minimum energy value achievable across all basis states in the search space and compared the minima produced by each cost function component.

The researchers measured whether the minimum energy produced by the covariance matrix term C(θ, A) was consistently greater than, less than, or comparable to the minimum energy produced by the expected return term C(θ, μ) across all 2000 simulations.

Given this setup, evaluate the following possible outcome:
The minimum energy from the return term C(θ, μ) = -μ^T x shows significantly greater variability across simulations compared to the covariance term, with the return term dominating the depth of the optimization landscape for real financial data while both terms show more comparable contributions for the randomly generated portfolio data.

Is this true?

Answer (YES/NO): NO